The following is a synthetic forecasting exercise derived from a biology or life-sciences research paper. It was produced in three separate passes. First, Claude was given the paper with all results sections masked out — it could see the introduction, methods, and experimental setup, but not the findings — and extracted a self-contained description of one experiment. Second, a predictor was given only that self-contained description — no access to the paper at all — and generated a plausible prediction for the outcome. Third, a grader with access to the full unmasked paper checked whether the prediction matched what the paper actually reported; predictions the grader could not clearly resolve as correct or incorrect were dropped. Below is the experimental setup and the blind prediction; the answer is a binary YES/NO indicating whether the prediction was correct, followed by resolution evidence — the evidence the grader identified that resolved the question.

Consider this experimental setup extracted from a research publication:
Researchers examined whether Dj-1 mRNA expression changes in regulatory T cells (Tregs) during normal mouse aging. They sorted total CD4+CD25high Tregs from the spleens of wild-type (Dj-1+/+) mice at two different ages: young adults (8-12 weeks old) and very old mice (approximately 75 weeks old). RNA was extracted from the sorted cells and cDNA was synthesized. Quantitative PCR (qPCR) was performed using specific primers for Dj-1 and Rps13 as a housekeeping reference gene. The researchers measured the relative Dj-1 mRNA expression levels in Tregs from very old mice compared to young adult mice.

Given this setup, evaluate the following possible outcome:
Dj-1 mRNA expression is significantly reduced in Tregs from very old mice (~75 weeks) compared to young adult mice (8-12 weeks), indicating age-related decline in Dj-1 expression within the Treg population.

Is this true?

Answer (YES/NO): NO